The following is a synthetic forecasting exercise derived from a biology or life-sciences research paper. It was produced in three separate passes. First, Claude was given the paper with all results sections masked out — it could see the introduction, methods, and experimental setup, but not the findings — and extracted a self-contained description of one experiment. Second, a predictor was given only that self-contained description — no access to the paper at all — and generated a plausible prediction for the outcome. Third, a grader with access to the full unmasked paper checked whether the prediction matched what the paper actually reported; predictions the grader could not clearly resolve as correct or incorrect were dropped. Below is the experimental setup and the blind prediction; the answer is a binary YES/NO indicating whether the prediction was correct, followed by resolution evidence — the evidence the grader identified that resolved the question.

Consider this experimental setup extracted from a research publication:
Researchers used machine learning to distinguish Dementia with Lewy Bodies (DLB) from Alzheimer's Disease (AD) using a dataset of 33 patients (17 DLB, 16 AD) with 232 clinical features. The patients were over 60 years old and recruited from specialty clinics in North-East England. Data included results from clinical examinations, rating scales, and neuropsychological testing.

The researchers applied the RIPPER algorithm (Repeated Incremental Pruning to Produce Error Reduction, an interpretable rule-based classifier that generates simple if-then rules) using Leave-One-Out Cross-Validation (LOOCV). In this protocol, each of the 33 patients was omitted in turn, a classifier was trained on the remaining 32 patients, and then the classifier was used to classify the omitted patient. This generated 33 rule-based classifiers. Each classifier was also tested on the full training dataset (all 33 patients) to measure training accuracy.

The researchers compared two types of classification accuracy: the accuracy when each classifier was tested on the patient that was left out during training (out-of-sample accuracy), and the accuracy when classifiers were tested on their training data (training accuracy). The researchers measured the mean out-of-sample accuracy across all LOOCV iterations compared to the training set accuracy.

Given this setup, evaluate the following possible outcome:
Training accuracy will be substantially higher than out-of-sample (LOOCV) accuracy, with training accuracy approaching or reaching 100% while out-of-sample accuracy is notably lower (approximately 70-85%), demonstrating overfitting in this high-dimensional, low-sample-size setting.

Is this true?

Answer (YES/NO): NO